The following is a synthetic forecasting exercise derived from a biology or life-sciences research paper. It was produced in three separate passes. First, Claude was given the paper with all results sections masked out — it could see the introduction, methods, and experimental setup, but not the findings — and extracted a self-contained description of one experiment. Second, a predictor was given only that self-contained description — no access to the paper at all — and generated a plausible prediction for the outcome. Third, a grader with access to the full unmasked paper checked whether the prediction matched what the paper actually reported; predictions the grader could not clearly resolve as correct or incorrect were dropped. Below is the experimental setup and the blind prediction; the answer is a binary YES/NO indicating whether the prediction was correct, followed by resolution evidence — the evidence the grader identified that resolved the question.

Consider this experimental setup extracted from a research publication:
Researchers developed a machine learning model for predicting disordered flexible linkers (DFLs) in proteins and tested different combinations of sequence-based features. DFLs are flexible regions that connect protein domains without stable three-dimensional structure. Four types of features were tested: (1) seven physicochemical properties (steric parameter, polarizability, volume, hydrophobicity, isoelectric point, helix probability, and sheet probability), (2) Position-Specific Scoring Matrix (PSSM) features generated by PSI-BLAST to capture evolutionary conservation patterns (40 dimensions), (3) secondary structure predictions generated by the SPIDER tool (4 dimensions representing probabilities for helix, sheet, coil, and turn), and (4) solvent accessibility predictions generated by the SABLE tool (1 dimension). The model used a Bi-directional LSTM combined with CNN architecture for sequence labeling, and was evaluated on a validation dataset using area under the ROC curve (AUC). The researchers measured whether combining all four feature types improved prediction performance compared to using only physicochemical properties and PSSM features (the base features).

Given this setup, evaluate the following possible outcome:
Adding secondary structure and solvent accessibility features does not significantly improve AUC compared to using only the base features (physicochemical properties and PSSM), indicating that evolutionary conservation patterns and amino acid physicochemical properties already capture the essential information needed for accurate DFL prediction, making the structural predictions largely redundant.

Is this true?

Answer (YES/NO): NO